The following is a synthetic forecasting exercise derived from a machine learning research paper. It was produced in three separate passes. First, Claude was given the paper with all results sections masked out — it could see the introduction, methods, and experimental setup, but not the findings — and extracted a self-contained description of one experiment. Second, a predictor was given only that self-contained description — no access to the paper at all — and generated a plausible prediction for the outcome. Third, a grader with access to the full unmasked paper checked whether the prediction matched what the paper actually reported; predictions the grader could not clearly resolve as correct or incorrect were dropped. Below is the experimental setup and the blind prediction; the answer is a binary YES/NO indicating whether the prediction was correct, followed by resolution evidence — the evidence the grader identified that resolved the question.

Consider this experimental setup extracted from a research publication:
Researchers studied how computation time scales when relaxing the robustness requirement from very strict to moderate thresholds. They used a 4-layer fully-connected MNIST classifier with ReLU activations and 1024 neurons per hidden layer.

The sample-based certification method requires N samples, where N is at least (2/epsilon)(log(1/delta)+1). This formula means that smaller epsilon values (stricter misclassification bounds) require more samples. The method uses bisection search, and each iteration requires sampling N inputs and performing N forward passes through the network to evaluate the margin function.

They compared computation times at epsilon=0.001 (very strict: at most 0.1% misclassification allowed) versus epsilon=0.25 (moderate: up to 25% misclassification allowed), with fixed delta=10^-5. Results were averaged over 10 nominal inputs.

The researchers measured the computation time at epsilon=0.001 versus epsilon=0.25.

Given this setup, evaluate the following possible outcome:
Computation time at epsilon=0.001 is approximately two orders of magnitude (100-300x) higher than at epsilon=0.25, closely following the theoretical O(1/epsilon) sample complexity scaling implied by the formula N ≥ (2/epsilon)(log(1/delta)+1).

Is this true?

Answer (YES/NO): NO